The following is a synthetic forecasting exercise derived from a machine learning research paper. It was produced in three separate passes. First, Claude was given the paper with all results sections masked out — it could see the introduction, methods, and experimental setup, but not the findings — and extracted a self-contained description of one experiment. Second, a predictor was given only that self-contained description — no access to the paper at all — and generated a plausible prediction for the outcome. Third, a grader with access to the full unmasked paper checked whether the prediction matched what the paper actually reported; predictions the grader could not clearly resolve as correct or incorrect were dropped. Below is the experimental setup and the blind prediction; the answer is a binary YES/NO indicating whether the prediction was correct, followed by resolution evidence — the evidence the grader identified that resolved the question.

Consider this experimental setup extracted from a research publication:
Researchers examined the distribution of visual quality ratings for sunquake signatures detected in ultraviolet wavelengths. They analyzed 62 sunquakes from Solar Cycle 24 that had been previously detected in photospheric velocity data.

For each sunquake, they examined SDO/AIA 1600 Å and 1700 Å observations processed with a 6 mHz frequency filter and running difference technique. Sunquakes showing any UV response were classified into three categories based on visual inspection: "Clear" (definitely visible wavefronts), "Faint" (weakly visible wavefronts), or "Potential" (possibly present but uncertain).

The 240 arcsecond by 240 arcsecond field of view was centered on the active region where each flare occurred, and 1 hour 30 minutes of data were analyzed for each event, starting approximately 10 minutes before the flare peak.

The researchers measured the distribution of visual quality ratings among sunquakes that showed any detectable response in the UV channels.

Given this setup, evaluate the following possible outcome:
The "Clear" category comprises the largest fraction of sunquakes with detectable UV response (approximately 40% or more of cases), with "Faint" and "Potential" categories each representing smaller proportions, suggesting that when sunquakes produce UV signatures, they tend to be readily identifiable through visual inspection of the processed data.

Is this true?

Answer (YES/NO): NO